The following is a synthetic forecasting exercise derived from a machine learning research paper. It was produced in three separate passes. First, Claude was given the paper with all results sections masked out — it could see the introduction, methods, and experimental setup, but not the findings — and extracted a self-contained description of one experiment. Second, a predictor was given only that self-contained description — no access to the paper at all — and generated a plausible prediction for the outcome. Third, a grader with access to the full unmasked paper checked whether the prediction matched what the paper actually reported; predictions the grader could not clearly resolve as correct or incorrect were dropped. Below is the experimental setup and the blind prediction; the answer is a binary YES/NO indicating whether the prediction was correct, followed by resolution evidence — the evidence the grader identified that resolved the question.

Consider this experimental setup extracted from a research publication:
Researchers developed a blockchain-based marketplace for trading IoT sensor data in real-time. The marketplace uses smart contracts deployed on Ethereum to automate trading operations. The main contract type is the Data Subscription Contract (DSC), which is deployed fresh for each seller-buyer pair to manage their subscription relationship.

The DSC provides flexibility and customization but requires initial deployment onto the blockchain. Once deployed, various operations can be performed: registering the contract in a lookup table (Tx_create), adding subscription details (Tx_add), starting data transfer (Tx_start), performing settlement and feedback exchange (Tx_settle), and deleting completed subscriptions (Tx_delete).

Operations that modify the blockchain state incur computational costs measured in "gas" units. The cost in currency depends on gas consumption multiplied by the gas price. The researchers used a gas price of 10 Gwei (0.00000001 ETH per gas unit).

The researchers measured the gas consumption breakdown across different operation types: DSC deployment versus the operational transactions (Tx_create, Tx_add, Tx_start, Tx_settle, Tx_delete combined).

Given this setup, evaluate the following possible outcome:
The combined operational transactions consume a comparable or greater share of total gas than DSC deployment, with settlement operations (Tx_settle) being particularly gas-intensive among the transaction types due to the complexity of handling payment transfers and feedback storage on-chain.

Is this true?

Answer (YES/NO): NO